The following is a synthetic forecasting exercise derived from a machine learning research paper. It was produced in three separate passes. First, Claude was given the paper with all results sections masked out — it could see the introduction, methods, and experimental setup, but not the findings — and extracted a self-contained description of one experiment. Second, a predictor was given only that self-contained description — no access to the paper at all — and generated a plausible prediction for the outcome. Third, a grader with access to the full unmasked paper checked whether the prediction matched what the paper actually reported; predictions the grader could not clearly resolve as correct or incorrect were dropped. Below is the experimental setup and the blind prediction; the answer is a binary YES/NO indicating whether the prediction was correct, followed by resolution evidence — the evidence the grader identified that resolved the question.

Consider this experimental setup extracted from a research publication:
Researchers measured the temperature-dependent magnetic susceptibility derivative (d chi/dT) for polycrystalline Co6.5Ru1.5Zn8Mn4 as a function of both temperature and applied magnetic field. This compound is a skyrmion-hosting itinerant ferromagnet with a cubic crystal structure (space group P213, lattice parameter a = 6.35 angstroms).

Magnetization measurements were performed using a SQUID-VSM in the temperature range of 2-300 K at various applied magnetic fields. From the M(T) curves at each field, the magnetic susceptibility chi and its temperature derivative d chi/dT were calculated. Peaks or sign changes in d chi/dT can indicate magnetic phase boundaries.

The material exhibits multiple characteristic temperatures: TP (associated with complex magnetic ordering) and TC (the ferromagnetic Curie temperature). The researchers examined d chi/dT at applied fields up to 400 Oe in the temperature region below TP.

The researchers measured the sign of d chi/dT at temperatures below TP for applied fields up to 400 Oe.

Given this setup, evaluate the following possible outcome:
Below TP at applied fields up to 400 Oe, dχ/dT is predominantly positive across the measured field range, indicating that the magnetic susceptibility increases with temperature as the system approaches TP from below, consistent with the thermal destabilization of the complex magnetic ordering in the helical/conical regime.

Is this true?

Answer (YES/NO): YES